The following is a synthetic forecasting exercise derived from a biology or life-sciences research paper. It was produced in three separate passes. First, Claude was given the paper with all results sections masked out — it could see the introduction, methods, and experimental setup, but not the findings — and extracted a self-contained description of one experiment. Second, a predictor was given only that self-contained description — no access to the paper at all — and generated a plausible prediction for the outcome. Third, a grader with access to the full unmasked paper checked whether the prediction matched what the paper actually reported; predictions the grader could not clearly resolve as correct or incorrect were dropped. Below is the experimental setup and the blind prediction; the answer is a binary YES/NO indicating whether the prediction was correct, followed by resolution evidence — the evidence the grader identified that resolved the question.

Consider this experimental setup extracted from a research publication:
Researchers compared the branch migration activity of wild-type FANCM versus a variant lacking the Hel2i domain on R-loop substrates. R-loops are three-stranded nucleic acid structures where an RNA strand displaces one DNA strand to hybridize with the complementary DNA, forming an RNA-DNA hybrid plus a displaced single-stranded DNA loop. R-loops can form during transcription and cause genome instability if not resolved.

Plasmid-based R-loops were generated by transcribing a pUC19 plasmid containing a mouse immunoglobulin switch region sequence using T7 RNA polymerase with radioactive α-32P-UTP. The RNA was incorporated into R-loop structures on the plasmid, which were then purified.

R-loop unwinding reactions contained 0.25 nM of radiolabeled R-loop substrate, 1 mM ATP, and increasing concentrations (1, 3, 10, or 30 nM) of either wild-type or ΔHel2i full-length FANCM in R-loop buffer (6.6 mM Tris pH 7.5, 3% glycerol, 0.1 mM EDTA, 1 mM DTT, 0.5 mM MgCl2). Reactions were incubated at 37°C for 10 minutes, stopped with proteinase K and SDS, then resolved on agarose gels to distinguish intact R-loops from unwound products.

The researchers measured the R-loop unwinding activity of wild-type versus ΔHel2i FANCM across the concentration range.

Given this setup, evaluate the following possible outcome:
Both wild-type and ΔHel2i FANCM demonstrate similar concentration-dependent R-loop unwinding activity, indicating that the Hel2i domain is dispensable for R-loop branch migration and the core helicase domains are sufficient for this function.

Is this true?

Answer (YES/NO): NO